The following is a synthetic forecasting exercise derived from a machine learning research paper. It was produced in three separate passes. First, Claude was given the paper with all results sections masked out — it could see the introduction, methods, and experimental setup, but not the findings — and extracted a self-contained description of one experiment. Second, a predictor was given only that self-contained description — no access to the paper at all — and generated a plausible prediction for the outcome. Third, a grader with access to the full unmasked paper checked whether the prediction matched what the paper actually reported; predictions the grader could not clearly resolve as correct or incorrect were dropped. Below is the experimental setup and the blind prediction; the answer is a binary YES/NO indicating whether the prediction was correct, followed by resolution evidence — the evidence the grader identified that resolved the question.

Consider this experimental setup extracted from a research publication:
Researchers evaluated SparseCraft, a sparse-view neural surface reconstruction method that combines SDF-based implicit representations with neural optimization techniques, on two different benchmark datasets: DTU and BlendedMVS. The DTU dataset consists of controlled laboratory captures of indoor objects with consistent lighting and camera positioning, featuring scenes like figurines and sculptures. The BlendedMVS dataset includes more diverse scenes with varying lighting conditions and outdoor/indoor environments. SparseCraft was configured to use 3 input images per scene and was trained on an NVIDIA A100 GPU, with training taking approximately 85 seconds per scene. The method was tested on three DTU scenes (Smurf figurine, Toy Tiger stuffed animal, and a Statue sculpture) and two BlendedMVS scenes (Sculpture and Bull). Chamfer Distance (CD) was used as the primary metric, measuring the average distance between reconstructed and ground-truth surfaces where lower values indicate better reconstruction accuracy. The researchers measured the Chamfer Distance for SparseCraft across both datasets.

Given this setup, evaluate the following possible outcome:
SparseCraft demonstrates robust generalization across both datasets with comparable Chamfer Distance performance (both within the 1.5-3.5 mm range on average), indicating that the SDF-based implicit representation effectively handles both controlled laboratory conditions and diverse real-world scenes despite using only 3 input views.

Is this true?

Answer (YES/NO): NO